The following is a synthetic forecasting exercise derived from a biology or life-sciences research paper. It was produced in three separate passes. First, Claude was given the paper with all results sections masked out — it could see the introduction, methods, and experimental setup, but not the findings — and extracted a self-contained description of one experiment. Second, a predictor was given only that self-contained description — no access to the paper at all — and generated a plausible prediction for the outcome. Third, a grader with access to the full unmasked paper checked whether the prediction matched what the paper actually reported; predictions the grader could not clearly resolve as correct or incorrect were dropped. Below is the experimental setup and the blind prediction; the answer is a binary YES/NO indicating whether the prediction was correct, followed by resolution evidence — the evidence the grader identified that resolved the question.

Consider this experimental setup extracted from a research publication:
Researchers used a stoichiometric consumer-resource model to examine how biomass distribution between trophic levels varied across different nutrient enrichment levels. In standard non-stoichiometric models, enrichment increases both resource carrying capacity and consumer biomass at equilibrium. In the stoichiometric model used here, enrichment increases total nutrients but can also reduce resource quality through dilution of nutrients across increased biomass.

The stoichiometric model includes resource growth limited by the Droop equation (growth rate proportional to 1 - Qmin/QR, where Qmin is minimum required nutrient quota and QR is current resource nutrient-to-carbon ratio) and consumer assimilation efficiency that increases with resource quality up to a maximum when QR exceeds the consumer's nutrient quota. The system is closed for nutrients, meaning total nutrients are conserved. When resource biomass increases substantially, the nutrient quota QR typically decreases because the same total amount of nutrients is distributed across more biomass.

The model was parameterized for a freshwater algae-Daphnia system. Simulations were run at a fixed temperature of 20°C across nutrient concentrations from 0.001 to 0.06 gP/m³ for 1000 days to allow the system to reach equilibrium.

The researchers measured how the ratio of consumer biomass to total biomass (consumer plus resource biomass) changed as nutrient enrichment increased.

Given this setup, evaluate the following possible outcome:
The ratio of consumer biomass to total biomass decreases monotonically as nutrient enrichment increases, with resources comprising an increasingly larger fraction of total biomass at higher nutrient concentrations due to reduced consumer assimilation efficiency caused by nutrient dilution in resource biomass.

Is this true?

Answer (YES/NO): NO